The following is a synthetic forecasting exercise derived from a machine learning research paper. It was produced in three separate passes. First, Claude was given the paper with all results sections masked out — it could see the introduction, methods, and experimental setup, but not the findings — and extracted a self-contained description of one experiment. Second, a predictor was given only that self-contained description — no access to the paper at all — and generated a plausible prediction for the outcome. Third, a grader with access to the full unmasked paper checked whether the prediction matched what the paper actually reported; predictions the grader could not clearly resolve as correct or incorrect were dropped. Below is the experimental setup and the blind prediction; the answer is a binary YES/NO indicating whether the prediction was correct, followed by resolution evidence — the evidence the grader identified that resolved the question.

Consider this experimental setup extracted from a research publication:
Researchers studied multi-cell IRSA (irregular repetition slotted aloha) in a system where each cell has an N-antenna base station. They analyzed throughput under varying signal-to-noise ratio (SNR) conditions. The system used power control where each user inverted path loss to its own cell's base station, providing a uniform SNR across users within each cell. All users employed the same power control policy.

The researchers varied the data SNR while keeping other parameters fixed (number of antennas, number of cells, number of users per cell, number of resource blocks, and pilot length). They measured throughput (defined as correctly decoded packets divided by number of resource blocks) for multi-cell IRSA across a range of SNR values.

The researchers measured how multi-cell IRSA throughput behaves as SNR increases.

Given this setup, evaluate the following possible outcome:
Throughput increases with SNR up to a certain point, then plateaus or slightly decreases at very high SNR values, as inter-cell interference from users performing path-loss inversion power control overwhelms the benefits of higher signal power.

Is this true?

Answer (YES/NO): NO